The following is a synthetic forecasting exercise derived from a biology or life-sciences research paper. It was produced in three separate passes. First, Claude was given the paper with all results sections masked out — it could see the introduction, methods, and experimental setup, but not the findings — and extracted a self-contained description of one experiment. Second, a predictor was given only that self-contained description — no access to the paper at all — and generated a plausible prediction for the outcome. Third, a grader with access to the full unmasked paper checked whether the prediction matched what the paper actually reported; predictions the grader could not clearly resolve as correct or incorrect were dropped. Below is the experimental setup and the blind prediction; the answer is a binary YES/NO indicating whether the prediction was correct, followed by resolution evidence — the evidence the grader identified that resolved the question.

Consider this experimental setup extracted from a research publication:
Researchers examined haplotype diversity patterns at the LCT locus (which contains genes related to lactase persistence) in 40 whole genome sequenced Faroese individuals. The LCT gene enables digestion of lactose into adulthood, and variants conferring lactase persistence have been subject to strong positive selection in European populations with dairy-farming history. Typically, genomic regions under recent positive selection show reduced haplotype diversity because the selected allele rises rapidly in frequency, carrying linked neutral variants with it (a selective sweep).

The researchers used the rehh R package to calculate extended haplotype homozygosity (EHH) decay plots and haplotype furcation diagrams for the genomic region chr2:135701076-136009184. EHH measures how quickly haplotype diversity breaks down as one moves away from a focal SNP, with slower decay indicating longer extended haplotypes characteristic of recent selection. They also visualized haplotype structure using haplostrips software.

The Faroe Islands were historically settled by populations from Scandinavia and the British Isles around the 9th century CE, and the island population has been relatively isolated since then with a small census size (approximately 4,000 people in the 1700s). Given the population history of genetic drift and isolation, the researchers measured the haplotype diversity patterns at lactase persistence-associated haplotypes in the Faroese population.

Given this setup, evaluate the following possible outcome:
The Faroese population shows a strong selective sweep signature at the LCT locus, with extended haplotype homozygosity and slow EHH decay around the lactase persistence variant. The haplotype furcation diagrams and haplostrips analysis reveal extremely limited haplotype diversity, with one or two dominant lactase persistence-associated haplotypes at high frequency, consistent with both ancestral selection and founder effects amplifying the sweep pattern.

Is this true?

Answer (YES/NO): NO